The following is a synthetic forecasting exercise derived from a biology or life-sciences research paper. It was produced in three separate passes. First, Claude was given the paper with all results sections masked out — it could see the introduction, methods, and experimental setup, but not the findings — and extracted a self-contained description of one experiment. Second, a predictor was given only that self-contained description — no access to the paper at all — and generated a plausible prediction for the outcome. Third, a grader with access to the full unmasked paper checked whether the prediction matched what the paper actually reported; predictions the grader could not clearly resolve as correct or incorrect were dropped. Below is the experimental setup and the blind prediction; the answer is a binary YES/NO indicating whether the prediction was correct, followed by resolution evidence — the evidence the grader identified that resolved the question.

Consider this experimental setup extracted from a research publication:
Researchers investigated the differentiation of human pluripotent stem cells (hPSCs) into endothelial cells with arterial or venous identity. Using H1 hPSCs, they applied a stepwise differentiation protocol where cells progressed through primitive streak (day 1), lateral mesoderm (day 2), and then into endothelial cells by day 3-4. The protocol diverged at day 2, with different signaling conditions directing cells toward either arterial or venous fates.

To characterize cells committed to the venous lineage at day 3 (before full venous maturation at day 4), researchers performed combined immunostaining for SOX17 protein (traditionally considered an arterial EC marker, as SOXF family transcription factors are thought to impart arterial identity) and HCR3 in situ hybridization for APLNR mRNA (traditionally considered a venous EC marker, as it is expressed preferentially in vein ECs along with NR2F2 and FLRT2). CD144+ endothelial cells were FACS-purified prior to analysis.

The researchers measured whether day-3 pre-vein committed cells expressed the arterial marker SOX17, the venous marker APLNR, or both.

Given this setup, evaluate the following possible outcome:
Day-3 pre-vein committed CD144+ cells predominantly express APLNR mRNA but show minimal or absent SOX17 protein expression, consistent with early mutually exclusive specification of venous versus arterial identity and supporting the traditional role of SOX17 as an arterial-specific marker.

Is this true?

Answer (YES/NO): NO